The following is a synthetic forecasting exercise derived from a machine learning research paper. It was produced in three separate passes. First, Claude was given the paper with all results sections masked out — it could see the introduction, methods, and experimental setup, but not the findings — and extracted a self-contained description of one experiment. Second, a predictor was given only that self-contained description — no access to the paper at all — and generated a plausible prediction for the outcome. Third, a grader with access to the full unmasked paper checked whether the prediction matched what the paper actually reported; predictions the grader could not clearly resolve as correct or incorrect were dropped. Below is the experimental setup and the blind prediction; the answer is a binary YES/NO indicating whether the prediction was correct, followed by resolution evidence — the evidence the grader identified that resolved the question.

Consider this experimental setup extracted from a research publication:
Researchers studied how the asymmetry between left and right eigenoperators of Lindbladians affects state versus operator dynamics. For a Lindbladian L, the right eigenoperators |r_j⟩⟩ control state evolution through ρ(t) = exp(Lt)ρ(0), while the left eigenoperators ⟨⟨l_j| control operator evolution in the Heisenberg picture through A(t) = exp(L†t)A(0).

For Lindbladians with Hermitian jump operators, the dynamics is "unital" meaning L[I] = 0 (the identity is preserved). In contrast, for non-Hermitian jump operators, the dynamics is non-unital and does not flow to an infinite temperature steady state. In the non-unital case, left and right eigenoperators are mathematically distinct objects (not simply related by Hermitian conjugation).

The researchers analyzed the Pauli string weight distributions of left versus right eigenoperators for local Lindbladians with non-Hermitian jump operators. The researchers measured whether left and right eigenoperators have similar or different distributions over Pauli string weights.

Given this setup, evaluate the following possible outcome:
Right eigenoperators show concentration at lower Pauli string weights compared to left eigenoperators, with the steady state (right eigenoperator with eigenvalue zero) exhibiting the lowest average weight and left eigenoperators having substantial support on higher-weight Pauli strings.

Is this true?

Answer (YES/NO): NO